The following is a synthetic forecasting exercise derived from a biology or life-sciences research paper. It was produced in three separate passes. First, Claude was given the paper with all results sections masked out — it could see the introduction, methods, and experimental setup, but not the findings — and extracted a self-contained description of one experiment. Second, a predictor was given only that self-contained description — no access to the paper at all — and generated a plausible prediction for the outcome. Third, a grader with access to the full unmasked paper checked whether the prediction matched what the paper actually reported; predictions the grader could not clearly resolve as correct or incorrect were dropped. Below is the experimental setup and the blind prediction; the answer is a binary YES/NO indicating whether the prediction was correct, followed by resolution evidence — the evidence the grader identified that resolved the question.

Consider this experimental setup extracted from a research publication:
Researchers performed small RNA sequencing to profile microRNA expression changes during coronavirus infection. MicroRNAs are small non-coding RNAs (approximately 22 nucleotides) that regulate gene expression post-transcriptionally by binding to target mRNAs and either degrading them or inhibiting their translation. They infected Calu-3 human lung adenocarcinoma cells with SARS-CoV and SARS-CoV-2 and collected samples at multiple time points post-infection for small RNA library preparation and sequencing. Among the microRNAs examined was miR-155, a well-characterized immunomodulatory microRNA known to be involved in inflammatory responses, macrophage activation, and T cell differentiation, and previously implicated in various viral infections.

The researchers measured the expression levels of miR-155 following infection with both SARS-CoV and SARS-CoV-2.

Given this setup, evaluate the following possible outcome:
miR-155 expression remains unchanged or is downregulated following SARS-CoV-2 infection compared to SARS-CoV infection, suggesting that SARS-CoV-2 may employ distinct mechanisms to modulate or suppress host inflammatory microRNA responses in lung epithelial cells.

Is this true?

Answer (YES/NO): NO